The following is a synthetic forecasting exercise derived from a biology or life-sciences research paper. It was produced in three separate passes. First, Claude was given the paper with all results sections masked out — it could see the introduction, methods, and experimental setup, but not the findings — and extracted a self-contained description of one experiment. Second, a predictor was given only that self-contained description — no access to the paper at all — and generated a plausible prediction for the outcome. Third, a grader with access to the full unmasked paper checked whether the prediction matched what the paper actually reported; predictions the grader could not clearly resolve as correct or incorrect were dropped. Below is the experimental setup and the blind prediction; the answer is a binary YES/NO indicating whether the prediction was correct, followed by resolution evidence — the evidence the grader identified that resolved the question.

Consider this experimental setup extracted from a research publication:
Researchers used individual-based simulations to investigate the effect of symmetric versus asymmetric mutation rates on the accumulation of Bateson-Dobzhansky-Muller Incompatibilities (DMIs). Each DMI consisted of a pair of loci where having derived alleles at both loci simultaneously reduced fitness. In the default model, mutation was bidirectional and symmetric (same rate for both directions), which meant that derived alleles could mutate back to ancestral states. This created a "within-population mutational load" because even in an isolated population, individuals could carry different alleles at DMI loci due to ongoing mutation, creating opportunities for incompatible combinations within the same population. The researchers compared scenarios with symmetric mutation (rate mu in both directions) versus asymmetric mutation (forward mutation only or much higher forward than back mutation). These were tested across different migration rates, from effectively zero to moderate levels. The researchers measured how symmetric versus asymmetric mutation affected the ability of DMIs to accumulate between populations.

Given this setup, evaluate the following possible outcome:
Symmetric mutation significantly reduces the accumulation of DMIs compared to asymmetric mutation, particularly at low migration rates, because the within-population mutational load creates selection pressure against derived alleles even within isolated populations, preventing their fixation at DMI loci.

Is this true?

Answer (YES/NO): YES